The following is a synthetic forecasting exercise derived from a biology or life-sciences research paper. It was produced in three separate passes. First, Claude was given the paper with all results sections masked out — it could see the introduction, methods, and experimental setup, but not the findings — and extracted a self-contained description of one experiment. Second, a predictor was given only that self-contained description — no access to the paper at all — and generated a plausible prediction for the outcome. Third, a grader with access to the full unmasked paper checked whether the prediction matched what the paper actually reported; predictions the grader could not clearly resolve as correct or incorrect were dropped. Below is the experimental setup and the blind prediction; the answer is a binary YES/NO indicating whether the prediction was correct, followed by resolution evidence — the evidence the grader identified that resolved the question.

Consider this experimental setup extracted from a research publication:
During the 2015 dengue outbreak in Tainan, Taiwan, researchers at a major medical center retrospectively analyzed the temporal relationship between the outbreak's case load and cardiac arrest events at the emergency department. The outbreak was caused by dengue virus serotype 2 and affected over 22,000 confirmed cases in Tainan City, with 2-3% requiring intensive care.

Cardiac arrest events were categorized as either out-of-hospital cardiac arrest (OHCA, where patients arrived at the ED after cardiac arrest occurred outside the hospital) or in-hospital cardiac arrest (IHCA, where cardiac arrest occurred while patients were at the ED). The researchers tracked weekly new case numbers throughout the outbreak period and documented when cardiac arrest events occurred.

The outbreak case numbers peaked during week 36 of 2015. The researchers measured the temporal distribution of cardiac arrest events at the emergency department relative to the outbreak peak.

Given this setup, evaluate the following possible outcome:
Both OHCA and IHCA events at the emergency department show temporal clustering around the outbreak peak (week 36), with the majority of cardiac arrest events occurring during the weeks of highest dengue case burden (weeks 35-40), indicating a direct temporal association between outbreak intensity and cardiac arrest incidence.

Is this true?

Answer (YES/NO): YES